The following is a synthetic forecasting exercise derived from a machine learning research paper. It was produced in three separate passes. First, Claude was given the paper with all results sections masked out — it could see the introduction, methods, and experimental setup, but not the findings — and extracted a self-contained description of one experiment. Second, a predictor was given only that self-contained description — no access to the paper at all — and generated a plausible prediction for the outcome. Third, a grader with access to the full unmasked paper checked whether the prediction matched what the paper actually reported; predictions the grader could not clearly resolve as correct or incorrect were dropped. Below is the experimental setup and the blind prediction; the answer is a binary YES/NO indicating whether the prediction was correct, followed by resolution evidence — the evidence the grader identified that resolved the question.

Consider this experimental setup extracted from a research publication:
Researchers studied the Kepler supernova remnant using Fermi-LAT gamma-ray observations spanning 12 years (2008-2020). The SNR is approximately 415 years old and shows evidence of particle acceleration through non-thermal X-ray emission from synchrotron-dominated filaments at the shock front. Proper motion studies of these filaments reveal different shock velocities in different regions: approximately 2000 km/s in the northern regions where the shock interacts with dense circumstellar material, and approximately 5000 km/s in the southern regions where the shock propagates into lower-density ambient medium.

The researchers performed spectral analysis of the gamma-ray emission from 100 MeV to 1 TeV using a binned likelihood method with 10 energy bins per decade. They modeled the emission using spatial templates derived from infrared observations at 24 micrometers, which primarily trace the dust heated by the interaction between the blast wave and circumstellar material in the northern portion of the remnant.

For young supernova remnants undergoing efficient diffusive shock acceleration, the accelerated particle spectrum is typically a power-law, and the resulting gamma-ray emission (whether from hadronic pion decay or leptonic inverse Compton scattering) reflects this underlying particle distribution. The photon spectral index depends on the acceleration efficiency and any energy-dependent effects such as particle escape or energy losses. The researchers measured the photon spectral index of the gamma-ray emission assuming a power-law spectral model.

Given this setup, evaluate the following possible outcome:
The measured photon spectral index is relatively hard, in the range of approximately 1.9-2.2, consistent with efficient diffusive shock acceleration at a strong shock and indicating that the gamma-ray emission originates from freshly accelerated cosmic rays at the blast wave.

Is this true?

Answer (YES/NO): YES